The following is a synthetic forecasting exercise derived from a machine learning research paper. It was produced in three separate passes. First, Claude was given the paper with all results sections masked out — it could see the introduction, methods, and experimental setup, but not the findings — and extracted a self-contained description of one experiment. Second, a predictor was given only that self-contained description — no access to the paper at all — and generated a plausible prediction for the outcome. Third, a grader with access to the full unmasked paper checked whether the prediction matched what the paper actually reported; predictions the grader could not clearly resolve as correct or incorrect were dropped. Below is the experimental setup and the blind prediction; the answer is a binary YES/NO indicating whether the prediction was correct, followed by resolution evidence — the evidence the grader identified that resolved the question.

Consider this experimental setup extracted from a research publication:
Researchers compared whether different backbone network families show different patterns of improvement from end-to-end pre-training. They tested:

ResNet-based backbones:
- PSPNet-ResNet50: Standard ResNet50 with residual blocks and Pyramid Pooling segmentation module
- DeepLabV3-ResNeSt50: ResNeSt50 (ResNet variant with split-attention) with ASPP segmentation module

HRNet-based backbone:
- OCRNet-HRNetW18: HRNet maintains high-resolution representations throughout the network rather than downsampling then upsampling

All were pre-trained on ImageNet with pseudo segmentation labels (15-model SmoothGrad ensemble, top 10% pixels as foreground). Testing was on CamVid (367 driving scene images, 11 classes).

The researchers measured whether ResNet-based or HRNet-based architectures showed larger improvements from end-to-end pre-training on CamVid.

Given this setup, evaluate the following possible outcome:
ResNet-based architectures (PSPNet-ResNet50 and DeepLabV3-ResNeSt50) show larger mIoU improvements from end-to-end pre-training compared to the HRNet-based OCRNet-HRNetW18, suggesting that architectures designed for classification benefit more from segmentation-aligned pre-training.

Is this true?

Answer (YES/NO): NO